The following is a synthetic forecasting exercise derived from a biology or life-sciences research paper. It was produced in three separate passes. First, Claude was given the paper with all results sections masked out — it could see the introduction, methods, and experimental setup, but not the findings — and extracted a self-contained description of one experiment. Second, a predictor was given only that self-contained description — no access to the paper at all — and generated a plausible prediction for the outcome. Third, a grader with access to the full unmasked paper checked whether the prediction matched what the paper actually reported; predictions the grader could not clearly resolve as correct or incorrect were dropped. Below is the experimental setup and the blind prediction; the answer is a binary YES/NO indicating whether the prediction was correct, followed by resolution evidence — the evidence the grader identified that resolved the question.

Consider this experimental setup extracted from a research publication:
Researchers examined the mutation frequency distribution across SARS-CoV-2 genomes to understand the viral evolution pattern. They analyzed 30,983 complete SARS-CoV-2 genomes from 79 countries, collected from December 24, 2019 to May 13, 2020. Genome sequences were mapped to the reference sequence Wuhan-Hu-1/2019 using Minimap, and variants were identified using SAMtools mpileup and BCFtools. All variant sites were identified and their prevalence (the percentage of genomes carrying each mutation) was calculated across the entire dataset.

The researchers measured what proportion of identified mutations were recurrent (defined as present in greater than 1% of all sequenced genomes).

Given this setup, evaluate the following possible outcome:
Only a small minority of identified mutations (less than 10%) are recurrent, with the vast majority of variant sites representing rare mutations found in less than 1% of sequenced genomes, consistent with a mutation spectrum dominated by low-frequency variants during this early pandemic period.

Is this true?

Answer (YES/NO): YES